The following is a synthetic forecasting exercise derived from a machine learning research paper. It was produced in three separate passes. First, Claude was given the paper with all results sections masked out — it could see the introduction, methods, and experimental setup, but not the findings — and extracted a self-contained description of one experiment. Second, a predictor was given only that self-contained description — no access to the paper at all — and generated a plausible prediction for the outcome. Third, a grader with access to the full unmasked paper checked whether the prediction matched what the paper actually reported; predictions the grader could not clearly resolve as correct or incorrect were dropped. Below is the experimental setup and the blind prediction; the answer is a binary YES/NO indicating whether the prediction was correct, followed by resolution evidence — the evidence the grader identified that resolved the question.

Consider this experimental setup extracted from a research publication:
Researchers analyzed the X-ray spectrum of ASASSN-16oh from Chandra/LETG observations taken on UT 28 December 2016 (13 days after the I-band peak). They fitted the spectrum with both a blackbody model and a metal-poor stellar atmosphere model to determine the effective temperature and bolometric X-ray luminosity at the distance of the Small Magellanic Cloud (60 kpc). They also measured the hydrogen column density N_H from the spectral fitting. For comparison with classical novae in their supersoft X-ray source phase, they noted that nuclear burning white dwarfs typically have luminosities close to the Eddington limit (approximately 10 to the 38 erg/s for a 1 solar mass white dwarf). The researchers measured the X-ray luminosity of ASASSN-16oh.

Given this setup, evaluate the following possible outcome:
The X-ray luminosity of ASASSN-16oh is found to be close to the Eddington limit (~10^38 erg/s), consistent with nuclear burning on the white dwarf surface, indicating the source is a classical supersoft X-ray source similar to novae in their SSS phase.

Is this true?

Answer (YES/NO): NO